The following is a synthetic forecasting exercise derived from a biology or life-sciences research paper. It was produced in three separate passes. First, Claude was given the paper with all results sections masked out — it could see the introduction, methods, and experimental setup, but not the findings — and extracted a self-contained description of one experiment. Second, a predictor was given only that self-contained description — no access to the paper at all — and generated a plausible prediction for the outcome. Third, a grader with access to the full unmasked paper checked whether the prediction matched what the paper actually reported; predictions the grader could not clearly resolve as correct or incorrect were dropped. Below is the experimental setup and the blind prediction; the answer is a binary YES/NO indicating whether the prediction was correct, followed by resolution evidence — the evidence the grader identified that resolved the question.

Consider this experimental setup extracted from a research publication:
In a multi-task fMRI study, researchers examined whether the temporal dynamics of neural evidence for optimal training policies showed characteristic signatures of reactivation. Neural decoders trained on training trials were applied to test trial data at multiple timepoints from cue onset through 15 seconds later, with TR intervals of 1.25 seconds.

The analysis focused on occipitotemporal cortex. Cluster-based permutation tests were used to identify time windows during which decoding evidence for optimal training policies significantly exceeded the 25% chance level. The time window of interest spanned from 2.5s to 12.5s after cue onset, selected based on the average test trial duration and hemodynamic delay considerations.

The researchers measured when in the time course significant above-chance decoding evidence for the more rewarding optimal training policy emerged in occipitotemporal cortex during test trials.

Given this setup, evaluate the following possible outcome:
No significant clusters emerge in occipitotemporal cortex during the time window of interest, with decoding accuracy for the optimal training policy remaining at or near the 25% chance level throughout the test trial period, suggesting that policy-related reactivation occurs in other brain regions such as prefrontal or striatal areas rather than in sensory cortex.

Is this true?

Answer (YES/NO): NO